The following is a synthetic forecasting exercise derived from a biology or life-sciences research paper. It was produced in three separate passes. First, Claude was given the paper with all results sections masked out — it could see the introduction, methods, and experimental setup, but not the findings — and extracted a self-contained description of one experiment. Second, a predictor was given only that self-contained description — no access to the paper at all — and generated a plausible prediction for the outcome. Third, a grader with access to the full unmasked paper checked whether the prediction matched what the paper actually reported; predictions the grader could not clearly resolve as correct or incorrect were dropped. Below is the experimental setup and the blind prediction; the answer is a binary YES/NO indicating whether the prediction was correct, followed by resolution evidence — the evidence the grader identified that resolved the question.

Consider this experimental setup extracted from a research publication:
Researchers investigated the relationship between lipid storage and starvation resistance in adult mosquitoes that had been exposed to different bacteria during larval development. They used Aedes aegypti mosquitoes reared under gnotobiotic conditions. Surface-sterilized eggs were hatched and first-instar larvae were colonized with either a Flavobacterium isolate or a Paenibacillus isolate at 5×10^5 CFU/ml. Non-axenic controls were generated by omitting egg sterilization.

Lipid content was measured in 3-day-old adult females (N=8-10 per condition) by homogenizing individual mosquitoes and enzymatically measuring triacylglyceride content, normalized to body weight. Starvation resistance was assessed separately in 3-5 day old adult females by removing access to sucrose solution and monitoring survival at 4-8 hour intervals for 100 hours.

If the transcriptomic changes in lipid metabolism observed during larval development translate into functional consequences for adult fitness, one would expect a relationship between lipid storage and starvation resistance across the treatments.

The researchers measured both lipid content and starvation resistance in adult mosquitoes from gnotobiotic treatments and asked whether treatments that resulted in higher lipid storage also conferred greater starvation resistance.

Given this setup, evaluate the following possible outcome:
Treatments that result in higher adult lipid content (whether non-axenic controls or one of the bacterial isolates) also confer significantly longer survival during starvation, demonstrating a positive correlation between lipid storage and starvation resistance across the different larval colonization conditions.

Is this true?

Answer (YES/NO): YES